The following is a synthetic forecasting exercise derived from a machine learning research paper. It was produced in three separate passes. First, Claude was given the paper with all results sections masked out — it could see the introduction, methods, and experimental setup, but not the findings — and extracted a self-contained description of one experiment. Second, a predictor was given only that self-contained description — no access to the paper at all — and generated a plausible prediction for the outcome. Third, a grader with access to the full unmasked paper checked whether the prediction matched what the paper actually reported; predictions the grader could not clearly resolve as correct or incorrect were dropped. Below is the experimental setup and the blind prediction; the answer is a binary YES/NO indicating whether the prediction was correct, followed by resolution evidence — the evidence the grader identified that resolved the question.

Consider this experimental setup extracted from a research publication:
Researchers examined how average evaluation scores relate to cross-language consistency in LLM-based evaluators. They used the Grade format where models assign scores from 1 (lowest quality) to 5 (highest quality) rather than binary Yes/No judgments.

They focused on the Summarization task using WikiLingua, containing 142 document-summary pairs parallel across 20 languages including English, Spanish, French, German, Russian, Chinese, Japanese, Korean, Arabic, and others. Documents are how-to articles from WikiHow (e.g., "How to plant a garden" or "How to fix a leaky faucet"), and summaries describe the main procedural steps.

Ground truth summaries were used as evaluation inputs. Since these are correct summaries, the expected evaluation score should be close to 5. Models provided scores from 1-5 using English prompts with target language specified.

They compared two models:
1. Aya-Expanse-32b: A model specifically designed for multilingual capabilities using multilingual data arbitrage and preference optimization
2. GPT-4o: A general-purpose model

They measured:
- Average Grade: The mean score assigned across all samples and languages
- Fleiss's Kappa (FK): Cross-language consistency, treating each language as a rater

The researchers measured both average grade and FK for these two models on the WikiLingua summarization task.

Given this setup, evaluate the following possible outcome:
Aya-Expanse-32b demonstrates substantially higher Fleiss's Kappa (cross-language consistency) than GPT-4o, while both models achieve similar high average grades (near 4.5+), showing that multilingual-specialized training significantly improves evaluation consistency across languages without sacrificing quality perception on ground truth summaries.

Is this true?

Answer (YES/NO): NO